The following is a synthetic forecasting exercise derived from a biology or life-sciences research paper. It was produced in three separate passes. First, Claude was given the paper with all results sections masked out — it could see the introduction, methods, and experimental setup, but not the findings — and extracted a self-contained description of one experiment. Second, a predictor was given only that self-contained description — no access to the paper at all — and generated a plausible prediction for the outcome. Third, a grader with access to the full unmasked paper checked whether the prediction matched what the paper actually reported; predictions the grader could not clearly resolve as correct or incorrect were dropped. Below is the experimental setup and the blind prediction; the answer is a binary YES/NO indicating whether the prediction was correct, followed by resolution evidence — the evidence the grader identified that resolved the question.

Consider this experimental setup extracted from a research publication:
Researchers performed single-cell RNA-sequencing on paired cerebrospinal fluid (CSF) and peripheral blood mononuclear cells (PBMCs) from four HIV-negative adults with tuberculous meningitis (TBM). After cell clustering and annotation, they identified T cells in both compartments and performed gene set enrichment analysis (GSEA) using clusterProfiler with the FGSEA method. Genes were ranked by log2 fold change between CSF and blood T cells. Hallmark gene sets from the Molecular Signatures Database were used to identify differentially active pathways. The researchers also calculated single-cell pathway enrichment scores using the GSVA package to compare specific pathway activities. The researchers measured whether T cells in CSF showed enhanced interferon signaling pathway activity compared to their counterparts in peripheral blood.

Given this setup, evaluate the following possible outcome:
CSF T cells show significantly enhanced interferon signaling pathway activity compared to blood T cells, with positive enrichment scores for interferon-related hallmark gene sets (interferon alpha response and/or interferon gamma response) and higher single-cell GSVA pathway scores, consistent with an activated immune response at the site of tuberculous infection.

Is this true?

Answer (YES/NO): YES